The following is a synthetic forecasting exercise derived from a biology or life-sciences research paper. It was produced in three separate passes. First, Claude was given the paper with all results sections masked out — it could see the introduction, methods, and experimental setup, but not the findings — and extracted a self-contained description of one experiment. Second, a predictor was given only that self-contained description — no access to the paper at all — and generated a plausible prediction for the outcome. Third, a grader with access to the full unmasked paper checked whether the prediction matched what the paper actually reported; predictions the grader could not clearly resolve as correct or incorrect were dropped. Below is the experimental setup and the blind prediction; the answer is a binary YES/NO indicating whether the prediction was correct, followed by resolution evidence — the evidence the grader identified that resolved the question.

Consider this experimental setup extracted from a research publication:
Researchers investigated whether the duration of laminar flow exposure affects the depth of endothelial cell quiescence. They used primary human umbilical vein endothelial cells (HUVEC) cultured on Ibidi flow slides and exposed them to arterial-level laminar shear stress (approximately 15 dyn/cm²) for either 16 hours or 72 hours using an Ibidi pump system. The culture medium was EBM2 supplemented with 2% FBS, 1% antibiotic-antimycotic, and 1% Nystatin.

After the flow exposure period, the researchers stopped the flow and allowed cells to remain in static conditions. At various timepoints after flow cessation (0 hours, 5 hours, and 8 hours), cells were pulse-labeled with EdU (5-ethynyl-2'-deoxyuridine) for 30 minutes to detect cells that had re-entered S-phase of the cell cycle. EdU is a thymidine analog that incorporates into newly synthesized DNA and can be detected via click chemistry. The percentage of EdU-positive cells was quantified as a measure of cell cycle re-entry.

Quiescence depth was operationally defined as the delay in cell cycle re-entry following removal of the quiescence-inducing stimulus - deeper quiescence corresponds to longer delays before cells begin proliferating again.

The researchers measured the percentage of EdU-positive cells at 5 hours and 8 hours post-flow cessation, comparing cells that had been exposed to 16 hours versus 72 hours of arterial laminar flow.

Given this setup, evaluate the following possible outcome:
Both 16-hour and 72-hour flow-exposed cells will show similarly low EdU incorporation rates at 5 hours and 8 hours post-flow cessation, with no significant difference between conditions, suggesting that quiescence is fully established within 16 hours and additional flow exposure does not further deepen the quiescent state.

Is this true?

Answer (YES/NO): NO